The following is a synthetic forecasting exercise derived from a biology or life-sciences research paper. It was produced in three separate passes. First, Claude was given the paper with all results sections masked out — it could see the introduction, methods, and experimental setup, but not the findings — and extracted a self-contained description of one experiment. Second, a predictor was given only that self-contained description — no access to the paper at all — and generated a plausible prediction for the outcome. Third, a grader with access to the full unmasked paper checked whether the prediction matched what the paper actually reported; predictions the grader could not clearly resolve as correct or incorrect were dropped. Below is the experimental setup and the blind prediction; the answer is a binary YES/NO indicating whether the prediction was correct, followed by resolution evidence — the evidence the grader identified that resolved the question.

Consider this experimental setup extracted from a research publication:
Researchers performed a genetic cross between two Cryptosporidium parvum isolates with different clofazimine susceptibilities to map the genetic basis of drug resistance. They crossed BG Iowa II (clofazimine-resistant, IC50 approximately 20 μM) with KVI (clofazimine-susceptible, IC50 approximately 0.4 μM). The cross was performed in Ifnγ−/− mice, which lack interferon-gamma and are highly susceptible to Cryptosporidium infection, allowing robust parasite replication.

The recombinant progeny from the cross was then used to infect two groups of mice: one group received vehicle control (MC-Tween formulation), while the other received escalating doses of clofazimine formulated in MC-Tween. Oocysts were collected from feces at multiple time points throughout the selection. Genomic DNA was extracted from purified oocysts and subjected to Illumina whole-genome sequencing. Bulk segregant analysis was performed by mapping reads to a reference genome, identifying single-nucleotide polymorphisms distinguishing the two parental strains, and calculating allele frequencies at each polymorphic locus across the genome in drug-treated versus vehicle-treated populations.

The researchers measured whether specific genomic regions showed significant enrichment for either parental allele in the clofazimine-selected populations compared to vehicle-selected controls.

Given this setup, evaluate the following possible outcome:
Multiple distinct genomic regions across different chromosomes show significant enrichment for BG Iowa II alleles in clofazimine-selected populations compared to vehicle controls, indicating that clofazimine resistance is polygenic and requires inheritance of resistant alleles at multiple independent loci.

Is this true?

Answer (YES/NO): NO